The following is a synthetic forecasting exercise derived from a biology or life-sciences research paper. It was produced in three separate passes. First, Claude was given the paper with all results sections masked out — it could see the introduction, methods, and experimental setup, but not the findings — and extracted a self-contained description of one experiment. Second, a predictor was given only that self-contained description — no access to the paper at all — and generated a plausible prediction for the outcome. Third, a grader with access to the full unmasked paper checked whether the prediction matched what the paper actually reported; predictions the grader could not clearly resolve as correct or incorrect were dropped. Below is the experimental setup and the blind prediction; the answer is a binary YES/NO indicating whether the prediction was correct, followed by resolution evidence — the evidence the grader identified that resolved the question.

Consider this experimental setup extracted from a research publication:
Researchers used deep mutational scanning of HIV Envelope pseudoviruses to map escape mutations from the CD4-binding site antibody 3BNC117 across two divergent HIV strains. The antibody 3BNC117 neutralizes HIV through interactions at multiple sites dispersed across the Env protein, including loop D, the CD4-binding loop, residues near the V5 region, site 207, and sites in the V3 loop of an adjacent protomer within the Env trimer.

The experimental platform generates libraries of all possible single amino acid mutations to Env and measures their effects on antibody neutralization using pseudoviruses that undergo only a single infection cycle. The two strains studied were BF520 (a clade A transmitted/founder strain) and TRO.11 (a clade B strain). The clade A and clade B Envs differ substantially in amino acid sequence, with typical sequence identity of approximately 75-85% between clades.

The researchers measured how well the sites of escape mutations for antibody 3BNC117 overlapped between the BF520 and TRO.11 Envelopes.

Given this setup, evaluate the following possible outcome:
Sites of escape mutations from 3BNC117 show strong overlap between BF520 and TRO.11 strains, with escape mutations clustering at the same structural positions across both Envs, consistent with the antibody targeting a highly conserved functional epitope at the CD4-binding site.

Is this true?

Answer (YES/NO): NO